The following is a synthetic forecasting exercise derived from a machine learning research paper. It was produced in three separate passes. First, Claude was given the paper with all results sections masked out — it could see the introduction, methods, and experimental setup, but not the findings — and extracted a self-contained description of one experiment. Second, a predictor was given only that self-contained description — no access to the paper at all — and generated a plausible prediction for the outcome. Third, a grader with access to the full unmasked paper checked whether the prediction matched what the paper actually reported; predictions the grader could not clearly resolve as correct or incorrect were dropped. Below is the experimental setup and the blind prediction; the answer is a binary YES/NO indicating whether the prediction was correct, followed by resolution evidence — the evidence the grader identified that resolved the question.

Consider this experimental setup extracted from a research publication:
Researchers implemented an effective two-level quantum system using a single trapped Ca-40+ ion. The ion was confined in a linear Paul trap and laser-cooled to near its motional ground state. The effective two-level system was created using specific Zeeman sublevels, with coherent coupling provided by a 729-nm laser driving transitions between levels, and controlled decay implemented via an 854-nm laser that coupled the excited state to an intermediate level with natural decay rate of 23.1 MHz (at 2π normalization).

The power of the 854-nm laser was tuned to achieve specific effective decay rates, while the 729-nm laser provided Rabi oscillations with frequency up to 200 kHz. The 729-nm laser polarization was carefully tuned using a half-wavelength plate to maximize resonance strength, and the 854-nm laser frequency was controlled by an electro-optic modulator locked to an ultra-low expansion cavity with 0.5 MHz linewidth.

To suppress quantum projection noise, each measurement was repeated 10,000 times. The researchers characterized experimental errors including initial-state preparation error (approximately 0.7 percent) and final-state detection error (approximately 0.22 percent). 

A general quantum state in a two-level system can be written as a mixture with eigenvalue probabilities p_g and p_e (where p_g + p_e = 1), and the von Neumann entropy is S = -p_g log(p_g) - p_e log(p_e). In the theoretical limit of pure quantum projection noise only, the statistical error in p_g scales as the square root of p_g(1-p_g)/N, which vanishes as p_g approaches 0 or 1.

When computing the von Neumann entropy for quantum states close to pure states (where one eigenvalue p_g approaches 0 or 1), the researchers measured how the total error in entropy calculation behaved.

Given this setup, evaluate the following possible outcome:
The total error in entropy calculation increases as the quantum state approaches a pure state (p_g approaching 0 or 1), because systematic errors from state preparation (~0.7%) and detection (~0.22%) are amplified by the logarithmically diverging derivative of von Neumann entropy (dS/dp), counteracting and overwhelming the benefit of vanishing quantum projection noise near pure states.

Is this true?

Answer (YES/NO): YES